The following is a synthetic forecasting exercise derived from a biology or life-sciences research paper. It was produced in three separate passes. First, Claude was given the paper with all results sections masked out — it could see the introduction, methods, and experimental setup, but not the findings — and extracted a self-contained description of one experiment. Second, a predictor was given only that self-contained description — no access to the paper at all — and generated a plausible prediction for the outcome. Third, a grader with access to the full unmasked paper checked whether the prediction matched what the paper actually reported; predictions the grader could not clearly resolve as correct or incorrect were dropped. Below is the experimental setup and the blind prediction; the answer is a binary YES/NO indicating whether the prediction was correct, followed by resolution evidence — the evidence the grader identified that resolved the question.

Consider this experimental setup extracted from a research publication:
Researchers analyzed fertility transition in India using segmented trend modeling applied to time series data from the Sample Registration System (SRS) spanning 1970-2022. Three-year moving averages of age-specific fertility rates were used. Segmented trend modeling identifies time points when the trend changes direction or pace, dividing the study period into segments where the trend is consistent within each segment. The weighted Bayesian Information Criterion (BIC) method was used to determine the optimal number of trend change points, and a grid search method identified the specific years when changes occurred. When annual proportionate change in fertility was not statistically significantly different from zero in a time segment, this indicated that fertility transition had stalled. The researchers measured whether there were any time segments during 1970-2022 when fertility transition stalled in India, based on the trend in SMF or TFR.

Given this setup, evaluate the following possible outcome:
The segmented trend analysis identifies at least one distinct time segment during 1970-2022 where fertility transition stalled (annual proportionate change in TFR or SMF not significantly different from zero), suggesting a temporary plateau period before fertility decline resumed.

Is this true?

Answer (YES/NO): YES